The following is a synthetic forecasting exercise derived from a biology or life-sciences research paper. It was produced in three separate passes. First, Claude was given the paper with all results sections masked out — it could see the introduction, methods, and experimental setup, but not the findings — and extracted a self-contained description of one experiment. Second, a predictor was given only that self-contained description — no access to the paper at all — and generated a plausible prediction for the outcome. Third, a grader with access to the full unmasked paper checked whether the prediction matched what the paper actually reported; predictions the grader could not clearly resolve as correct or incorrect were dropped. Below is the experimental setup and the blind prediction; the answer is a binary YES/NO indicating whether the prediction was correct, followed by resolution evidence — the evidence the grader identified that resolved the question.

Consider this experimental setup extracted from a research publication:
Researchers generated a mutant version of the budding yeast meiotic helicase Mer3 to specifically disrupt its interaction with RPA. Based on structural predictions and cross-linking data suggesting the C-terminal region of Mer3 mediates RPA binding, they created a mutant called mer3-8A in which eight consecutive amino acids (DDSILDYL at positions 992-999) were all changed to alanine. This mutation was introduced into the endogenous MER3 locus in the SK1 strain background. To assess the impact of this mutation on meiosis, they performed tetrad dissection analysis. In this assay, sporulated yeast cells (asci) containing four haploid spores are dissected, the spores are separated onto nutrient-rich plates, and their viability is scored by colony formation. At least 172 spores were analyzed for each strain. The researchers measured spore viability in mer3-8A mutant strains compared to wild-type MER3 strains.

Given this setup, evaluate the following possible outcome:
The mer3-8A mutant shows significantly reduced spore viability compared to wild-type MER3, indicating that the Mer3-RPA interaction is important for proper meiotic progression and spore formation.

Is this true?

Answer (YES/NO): YES